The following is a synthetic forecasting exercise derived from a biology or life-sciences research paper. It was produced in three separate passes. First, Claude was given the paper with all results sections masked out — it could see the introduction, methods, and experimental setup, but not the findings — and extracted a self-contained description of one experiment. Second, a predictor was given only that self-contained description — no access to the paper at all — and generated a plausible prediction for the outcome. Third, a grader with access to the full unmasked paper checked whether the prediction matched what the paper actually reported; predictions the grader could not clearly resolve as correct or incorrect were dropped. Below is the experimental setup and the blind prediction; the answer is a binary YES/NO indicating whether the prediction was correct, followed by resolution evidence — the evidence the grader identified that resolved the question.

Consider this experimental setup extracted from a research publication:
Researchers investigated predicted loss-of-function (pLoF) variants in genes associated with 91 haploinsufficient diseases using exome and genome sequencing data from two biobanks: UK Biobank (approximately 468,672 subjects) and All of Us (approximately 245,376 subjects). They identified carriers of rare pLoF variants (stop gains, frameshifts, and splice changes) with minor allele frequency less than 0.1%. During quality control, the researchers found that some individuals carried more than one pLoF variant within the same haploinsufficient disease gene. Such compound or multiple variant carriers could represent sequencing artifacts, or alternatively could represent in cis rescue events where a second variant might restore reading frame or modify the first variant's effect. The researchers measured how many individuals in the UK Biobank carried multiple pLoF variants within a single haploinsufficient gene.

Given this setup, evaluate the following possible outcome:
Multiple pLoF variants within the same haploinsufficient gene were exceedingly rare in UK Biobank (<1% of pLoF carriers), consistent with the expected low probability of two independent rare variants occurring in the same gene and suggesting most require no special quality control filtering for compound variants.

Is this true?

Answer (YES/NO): NO